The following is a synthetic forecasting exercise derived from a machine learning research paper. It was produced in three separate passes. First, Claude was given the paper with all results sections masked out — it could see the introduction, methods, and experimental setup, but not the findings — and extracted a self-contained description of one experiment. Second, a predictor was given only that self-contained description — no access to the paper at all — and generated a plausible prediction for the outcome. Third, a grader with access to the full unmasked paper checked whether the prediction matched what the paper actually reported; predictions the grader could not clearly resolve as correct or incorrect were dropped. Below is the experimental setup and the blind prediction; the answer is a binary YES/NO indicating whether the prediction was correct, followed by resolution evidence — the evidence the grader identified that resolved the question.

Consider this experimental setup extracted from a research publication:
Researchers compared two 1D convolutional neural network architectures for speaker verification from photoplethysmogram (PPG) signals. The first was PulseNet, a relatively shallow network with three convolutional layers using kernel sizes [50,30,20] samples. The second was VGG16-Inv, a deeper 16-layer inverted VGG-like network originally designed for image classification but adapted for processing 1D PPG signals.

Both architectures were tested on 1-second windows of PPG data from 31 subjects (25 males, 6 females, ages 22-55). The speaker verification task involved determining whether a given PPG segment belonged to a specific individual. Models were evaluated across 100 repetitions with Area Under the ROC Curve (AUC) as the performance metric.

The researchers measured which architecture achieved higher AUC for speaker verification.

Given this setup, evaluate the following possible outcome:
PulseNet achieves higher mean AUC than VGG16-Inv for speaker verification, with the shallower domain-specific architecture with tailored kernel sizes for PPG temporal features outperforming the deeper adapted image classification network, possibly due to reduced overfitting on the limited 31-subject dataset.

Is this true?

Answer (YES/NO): NO